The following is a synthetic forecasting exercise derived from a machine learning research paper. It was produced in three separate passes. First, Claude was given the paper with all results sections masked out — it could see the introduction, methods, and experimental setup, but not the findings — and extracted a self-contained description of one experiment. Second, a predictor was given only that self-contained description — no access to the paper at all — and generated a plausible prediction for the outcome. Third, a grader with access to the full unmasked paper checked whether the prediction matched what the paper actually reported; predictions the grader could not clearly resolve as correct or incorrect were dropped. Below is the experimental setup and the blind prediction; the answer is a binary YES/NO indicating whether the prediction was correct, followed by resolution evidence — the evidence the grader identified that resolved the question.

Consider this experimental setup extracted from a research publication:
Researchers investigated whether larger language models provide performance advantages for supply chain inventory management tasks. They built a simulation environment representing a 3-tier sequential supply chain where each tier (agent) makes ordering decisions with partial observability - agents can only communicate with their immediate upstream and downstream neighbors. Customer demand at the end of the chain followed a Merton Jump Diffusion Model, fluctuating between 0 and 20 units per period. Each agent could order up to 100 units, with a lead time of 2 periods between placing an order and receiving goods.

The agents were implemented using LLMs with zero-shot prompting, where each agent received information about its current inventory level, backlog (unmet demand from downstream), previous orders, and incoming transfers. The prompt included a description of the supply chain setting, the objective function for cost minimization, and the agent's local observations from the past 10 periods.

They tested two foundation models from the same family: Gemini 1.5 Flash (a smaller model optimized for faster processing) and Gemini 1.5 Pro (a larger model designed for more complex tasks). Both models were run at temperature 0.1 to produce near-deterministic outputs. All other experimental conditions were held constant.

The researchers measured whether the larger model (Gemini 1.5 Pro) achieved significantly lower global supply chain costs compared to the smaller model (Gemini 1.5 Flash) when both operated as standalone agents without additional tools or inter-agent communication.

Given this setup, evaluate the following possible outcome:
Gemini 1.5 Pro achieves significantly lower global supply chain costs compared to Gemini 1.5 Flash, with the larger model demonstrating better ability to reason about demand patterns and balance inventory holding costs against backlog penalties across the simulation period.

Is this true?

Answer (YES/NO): NO